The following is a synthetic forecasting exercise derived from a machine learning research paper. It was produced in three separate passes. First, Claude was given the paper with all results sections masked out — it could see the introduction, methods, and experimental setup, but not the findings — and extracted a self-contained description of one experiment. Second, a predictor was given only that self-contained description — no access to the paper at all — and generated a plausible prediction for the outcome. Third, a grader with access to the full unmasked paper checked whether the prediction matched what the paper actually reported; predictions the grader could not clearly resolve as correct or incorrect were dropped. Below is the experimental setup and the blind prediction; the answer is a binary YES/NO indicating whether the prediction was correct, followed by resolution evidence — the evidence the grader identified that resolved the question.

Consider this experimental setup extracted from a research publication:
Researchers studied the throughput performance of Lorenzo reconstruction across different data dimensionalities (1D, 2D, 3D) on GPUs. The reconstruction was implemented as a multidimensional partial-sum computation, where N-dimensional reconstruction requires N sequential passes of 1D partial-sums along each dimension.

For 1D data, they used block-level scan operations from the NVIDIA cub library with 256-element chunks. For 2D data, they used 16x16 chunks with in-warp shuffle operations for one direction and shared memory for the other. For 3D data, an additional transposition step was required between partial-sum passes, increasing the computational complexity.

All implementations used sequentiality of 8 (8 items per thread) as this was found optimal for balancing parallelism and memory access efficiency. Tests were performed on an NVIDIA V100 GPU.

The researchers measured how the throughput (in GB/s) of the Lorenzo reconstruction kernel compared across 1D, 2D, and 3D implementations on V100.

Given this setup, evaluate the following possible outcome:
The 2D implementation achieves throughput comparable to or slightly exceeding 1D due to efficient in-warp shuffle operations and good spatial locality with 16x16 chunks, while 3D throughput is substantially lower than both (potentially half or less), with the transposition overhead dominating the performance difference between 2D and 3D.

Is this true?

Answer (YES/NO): YES